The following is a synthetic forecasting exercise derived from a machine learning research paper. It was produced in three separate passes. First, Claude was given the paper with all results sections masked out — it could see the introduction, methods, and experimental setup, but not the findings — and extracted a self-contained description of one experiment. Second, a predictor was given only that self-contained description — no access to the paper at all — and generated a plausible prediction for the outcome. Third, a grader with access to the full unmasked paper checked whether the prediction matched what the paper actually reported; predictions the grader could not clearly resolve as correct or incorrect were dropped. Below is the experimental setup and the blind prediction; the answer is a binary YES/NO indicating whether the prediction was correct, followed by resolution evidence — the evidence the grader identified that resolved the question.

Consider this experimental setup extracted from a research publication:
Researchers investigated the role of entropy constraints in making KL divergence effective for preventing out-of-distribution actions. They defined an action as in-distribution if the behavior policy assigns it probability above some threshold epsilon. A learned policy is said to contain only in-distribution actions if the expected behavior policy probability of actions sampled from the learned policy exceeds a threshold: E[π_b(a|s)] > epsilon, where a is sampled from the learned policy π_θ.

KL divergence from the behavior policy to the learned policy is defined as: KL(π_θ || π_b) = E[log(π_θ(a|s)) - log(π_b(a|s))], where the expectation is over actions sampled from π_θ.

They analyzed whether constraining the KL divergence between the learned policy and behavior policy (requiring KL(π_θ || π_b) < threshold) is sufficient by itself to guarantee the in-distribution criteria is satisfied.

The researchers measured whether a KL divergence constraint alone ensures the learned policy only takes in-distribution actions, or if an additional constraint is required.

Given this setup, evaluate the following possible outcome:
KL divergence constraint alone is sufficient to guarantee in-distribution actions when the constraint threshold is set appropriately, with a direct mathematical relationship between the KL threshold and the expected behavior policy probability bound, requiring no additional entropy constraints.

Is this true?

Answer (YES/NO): NO